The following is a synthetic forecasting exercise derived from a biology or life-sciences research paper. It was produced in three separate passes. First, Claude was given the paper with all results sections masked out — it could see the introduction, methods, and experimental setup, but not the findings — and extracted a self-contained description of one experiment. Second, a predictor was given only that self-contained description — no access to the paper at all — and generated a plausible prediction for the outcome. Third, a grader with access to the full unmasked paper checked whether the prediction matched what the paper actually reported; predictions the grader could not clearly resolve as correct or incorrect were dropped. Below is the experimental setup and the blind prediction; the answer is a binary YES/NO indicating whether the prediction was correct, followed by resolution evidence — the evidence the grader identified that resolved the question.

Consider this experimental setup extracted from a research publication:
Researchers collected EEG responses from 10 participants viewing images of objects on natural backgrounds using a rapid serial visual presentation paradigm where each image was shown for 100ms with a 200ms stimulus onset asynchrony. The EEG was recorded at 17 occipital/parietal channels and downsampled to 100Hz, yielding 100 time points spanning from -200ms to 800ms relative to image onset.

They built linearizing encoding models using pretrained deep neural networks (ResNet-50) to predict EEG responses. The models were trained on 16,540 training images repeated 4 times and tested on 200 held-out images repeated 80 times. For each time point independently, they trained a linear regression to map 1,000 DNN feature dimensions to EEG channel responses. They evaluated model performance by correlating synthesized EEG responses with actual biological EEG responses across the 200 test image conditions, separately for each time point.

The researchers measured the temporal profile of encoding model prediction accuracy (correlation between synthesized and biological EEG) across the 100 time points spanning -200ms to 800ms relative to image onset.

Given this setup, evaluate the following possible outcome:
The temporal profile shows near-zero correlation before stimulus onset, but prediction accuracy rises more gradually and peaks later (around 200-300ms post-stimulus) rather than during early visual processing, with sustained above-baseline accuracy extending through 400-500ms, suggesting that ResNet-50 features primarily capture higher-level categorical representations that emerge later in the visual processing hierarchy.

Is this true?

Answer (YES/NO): NO